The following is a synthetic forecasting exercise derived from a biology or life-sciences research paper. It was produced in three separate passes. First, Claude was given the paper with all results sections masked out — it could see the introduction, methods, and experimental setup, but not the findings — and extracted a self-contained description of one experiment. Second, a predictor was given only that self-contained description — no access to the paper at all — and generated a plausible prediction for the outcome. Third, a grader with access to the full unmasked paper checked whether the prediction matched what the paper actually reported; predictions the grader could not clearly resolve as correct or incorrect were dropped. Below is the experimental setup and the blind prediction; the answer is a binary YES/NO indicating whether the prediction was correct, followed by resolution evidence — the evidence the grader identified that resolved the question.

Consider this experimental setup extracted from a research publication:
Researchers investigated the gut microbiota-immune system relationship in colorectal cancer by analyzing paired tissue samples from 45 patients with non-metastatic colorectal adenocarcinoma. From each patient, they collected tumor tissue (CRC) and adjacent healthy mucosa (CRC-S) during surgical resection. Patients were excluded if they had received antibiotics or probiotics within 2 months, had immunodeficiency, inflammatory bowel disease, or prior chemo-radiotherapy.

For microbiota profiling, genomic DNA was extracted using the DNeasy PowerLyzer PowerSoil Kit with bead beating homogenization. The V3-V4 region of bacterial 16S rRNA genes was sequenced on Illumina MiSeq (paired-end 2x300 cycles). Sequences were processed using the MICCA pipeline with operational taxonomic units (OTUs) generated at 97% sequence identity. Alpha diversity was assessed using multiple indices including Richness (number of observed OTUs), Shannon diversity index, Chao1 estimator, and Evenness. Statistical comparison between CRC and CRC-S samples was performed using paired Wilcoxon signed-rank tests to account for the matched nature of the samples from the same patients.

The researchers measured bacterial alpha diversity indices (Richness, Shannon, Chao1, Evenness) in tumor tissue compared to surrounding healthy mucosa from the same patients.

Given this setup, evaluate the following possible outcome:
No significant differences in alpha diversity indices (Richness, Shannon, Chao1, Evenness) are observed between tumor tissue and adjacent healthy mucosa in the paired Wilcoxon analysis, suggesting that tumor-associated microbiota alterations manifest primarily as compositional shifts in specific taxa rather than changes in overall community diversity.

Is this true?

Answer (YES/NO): NO